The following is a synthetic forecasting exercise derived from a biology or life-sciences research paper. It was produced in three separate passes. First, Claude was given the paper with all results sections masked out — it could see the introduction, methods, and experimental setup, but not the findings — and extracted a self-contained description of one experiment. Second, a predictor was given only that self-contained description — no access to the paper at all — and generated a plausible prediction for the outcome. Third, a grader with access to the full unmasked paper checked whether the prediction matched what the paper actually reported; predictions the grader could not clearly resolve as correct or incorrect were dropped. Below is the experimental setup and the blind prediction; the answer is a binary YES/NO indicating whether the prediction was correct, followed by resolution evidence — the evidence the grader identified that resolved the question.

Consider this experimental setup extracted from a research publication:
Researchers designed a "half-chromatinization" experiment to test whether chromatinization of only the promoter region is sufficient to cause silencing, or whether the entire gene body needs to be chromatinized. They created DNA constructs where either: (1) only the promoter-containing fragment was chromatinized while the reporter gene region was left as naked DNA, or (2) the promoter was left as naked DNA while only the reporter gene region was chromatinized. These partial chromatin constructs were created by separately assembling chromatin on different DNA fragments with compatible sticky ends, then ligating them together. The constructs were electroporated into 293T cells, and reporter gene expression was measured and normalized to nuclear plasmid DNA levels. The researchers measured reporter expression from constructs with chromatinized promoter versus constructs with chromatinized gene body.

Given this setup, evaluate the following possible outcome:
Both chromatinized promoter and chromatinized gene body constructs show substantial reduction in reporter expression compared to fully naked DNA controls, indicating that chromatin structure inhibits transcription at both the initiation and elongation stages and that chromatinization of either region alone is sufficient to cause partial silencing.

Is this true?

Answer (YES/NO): NO